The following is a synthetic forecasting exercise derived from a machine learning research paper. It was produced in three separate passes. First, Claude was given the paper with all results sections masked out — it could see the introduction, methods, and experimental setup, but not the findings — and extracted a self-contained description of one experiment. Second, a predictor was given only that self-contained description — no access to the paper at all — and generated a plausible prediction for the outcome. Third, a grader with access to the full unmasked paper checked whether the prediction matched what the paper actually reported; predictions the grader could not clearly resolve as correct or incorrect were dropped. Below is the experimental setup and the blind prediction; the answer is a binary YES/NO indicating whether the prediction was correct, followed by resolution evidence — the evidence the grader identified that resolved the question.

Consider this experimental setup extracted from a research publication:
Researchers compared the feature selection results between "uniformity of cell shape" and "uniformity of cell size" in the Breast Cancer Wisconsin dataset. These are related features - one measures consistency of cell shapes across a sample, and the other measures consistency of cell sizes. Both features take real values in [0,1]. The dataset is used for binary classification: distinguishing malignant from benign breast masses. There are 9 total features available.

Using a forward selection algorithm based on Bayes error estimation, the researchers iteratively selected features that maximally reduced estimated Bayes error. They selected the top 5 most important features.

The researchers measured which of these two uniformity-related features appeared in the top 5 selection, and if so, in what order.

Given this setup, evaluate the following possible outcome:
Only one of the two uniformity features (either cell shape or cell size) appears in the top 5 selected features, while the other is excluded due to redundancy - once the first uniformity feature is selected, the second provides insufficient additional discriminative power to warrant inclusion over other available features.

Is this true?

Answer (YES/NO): YES